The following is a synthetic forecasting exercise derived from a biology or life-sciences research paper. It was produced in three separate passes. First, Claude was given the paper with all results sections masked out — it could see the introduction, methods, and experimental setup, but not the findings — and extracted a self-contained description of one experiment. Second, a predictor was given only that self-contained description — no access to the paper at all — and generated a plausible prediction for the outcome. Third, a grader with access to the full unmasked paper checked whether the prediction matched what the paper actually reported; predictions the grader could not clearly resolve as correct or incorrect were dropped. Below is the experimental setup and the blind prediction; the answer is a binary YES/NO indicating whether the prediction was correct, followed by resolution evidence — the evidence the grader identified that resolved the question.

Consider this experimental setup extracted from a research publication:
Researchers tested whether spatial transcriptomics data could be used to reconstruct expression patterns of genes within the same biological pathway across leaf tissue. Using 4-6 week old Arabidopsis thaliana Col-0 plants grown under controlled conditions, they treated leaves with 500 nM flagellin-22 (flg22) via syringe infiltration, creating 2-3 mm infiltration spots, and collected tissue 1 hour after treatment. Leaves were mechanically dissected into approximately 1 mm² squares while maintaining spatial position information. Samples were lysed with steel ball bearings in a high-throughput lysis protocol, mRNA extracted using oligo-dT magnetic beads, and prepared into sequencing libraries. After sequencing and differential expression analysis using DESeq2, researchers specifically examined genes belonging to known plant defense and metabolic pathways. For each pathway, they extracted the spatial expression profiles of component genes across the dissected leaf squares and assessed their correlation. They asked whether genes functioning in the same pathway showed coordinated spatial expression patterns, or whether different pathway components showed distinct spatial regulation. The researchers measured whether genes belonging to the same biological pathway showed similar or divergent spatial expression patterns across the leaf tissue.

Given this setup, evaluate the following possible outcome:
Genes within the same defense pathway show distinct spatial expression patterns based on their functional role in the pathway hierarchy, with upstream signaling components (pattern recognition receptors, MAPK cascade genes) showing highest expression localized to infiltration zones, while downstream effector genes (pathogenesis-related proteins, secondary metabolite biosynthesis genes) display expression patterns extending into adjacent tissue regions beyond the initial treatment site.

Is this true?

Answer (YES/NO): NO